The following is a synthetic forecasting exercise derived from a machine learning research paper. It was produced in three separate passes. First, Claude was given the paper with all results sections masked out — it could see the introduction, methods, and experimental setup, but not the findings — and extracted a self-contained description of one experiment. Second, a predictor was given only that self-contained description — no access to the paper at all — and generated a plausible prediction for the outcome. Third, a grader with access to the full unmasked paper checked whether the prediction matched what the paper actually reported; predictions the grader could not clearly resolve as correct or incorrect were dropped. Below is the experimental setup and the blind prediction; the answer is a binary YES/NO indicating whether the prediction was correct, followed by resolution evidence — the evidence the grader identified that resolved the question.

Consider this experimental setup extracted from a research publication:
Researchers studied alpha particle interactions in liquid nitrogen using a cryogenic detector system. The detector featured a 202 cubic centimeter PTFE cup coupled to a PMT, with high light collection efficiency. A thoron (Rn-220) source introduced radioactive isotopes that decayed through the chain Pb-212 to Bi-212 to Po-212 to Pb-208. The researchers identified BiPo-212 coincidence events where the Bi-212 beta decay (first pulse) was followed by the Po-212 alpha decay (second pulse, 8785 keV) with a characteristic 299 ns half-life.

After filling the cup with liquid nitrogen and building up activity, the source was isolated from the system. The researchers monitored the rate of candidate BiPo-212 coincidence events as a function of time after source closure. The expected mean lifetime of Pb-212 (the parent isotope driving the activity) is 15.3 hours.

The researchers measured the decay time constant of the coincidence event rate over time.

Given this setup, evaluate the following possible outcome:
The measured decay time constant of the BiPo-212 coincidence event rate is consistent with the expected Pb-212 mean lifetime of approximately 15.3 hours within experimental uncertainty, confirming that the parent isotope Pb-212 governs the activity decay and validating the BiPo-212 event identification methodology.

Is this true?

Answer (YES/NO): NO